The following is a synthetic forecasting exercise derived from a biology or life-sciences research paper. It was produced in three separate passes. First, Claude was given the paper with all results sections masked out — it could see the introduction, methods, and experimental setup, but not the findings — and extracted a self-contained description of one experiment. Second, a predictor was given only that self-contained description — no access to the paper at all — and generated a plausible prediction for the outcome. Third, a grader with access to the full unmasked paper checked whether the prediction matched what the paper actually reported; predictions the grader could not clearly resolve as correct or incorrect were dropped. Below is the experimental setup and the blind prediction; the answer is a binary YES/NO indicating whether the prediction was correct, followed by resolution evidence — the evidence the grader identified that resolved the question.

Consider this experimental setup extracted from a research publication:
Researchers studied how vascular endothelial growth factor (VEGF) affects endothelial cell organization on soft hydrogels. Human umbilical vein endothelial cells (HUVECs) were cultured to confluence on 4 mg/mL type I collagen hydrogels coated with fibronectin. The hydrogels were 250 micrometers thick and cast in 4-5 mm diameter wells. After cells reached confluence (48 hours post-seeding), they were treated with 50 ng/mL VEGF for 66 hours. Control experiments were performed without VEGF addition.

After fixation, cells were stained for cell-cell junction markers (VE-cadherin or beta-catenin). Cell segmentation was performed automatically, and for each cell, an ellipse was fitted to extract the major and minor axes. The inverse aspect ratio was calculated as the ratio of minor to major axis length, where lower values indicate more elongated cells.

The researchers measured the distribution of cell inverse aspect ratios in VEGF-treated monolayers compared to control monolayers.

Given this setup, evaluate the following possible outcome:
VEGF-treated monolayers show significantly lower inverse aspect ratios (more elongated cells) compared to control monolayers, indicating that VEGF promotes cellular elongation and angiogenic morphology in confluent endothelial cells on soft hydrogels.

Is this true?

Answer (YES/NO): YES